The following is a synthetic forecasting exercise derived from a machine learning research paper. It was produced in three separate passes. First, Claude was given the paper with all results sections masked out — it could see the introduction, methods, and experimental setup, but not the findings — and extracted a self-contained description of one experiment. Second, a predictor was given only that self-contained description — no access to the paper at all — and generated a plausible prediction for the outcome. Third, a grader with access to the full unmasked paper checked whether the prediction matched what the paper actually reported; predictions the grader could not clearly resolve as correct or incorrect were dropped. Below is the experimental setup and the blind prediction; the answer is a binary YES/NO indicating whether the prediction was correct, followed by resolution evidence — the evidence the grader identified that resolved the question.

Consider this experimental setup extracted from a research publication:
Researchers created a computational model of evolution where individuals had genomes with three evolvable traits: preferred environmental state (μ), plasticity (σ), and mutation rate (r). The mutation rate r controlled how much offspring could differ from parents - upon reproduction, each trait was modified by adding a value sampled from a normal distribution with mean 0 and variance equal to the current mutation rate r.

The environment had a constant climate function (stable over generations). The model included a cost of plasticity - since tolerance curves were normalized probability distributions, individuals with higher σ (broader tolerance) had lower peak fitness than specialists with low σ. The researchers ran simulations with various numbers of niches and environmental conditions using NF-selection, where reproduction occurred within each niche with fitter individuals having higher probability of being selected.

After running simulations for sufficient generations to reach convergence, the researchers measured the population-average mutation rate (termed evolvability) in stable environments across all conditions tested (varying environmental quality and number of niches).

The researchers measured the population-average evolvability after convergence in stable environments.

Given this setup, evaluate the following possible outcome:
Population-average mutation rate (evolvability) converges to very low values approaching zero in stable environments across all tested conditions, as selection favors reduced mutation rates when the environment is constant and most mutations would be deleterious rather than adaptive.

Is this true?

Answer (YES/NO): YES